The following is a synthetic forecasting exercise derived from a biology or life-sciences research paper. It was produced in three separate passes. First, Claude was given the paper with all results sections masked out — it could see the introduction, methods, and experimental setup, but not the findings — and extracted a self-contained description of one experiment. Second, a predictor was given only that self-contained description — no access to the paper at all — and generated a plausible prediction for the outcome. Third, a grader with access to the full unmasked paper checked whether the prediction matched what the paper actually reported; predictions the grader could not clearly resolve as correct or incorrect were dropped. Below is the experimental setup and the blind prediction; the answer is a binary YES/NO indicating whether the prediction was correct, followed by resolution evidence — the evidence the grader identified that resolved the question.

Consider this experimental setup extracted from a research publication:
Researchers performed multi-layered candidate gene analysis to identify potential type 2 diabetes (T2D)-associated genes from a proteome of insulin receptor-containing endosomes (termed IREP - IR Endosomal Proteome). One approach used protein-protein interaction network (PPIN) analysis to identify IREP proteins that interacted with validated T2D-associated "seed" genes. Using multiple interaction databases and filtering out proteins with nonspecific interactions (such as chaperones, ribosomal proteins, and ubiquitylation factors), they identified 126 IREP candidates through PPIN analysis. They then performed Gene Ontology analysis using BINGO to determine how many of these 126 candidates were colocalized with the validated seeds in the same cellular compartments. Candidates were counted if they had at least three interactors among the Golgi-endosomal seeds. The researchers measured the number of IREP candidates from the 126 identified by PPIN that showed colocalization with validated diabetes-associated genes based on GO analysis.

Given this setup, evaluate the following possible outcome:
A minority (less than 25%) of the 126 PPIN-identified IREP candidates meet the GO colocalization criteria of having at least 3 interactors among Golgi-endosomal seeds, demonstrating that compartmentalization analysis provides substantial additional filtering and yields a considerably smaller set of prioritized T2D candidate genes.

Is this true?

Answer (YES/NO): NO